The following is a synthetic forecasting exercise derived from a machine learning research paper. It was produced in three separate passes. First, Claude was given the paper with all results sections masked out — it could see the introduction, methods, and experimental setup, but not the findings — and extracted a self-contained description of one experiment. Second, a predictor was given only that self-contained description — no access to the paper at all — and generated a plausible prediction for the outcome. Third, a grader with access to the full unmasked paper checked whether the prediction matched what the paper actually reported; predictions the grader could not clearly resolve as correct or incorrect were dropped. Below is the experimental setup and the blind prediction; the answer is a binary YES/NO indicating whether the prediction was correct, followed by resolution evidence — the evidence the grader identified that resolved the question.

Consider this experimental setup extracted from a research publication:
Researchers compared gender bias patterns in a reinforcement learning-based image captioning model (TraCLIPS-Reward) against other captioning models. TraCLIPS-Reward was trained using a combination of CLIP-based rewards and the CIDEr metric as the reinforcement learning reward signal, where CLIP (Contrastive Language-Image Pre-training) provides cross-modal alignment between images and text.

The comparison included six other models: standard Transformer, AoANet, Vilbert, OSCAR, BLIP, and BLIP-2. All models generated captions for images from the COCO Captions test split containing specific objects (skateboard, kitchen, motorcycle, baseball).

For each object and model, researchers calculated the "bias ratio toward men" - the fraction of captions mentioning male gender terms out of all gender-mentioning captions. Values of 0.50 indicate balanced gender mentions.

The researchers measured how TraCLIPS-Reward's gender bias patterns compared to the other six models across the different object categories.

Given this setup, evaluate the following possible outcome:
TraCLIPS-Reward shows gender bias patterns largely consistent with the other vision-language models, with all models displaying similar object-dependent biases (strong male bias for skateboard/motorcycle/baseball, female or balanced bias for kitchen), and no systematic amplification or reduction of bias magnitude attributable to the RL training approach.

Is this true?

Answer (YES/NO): NO